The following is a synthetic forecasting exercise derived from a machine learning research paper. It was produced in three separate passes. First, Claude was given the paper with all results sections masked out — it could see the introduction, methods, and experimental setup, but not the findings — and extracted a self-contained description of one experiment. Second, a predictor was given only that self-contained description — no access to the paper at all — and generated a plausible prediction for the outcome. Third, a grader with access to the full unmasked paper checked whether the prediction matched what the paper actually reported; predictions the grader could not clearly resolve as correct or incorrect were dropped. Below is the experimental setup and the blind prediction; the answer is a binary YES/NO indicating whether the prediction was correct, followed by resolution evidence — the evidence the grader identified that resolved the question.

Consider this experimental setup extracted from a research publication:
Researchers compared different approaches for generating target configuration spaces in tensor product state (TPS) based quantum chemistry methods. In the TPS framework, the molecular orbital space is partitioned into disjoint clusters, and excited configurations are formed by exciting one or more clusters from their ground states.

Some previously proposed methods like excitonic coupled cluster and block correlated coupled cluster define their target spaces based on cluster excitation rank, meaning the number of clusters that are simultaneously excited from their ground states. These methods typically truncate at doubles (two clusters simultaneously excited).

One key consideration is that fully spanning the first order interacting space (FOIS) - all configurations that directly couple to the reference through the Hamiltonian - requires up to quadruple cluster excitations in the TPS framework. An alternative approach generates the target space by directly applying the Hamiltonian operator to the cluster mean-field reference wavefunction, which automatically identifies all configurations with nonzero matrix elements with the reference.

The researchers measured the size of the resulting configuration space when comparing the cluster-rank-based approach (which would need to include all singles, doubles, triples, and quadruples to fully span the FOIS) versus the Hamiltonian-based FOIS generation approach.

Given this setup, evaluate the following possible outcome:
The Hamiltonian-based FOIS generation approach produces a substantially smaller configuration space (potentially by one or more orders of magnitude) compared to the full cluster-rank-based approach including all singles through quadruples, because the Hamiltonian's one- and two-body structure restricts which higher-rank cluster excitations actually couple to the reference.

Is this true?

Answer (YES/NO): YES